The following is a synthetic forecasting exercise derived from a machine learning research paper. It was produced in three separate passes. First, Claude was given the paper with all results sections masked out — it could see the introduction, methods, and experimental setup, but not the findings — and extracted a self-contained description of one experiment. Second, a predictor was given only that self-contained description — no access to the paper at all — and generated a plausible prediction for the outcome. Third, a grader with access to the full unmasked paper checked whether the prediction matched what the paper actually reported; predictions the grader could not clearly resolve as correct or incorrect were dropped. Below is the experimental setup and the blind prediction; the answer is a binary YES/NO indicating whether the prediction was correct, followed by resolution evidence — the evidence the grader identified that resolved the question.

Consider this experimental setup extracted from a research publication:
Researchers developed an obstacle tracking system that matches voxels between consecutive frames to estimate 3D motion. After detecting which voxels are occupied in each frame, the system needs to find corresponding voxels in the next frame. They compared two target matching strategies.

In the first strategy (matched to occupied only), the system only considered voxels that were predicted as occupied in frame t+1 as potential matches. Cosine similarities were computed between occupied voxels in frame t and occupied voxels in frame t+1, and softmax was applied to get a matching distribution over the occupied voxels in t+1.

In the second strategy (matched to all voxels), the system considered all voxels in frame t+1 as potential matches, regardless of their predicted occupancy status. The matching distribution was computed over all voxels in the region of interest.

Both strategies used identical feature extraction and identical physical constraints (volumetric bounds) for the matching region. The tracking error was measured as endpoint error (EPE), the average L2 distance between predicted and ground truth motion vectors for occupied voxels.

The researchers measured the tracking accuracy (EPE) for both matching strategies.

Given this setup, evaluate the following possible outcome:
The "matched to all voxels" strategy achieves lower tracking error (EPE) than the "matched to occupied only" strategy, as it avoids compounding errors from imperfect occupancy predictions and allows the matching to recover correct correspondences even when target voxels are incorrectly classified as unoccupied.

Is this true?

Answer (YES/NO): NO